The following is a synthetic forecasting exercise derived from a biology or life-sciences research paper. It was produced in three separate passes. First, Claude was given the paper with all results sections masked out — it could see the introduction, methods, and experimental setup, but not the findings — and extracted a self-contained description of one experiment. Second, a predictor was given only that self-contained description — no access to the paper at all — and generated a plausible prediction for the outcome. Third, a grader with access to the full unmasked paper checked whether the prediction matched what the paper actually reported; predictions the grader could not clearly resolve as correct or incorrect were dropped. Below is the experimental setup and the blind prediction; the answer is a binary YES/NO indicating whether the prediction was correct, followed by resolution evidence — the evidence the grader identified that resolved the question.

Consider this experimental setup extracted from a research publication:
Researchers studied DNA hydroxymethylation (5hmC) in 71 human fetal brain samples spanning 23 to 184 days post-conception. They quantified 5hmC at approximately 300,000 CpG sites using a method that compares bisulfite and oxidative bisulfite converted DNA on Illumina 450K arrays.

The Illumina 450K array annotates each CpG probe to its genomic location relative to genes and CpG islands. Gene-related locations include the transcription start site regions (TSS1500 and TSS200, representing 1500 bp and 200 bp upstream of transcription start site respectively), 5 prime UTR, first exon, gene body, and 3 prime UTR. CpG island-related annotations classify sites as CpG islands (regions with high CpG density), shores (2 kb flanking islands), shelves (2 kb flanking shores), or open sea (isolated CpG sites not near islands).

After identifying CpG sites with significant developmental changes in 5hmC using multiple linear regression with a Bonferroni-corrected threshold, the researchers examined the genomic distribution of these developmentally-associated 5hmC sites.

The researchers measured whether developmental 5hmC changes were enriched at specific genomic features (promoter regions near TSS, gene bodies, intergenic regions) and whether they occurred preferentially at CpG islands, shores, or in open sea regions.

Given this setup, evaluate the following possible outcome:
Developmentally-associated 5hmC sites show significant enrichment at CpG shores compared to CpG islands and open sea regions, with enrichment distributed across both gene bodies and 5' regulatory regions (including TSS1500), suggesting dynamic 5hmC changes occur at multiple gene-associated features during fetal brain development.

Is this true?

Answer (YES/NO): NO